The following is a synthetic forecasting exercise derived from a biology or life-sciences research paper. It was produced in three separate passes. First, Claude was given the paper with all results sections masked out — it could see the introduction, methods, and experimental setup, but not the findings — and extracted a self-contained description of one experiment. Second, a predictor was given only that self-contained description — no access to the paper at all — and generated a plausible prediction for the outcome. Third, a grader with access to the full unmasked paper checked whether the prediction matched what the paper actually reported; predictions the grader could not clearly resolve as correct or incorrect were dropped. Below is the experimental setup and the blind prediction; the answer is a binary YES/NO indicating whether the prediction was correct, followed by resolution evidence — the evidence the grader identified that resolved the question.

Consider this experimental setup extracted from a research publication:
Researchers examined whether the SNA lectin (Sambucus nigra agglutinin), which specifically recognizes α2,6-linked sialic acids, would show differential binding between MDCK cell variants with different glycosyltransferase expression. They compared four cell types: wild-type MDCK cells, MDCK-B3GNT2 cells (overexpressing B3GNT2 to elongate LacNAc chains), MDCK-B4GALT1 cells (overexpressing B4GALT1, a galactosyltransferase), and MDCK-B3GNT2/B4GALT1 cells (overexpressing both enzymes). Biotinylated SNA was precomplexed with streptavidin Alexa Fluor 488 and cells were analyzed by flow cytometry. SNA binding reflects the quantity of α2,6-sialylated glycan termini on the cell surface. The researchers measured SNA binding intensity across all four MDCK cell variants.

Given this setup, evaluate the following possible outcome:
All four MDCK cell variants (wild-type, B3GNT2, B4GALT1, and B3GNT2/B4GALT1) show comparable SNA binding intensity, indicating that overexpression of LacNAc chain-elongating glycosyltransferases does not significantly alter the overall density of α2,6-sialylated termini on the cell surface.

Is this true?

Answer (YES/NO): YES